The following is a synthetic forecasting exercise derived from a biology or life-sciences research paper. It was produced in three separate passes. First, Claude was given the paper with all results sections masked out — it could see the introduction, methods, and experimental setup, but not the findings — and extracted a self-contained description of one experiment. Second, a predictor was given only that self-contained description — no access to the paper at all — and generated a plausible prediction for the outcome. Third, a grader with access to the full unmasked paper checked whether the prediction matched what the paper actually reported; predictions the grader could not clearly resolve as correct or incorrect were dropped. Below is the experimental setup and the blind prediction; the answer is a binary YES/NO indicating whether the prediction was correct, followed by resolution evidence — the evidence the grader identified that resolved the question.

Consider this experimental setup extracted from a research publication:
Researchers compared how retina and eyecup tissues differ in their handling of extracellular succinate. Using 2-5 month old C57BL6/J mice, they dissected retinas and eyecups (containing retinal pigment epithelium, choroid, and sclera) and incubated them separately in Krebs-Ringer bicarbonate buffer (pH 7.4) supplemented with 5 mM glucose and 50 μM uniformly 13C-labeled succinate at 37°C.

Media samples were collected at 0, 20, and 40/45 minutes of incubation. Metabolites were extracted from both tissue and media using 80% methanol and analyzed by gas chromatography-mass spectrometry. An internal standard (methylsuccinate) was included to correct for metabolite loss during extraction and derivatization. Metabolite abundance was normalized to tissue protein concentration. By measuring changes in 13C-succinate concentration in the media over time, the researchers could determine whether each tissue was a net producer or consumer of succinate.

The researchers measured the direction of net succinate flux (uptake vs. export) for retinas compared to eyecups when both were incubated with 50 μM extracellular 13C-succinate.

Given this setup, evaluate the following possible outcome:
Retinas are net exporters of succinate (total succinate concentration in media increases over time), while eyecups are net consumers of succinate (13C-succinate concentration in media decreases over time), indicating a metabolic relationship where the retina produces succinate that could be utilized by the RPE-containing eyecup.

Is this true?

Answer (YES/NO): YES